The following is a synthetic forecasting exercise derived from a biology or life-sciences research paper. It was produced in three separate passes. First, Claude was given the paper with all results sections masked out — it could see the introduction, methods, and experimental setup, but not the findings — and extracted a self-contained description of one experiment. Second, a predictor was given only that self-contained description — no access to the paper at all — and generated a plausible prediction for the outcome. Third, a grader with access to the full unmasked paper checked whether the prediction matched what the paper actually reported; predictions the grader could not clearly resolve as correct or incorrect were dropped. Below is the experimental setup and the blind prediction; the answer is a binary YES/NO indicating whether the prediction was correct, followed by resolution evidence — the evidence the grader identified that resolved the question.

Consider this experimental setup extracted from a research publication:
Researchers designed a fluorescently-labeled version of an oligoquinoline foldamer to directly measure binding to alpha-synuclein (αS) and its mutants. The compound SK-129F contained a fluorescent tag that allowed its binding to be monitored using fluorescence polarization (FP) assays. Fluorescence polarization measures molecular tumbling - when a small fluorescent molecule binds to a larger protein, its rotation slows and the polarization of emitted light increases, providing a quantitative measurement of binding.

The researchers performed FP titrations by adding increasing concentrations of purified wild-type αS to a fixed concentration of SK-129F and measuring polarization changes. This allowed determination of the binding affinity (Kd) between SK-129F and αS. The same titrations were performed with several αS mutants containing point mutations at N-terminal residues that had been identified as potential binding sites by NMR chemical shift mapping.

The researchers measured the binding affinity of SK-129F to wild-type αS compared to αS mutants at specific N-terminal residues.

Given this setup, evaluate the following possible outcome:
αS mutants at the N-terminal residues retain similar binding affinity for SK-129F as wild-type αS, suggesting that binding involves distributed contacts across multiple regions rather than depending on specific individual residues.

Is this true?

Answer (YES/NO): NO